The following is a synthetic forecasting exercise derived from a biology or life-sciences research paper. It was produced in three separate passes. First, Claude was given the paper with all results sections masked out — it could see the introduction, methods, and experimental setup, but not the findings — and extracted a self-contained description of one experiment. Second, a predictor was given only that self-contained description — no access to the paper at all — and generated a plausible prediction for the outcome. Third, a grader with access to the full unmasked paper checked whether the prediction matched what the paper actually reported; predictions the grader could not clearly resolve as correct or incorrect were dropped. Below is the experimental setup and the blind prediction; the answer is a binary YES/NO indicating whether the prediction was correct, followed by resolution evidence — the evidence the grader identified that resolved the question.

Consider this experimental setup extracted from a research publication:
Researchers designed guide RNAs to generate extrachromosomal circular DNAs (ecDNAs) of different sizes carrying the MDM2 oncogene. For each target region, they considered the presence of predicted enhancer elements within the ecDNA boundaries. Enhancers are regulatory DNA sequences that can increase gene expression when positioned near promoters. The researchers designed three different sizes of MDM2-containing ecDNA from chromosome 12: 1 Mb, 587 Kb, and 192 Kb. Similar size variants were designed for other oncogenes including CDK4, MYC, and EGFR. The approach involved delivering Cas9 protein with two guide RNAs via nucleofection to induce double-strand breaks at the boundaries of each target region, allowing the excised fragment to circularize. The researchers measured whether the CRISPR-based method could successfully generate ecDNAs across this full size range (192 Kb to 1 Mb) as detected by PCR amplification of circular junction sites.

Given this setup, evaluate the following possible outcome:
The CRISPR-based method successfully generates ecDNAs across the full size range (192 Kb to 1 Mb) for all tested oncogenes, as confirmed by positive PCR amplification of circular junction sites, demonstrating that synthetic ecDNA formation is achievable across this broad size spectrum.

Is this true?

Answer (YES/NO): YES